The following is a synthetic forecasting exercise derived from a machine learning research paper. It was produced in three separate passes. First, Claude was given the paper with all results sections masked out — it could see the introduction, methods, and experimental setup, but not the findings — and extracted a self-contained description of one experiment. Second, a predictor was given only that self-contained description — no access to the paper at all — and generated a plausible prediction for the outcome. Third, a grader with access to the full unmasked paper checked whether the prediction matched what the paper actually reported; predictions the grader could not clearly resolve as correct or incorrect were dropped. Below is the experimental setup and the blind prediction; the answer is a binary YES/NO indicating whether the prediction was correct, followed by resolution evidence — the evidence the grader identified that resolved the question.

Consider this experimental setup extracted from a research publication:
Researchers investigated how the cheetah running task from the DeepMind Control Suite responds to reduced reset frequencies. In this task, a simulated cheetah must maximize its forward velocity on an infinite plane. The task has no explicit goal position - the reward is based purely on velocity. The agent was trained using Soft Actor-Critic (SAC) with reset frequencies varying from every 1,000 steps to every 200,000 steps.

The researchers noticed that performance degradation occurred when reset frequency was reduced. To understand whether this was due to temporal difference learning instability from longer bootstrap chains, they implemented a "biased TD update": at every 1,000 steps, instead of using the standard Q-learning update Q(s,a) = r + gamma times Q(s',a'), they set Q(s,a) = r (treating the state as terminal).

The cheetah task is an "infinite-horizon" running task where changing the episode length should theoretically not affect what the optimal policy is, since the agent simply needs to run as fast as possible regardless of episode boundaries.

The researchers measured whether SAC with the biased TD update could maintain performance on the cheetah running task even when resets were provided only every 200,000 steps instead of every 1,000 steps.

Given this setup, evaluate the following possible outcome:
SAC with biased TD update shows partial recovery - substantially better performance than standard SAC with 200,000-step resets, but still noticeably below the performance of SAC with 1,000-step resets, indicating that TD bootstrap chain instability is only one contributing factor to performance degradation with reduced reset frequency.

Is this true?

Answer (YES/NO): NO